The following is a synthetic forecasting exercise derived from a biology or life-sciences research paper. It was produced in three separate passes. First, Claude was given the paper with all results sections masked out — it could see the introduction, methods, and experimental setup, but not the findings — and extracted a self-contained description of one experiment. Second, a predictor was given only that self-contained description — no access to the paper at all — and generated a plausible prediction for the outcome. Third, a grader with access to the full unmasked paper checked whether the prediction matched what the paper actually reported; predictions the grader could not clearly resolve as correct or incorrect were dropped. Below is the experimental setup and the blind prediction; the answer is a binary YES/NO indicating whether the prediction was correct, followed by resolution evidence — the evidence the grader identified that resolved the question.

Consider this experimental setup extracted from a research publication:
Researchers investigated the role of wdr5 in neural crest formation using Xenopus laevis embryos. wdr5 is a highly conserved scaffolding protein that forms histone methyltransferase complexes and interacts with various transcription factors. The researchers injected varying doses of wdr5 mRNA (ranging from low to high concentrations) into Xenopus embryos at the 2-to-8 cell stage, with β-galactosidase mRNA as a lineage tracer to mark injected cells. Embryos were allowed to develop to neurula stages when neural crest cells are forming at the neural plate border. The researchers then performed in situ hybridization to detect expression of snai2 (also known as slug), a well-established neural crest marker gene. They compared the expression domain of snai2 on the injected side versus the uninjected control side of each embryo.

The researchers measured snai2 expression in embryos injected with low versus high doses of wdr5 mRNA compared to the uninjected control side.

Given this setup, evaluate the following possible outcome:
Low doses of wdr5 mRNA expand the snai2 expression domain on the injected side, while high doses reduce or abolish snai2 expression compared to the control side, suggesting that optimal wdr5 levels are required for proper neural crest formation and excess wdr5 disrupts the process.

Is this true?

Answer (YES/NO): YES